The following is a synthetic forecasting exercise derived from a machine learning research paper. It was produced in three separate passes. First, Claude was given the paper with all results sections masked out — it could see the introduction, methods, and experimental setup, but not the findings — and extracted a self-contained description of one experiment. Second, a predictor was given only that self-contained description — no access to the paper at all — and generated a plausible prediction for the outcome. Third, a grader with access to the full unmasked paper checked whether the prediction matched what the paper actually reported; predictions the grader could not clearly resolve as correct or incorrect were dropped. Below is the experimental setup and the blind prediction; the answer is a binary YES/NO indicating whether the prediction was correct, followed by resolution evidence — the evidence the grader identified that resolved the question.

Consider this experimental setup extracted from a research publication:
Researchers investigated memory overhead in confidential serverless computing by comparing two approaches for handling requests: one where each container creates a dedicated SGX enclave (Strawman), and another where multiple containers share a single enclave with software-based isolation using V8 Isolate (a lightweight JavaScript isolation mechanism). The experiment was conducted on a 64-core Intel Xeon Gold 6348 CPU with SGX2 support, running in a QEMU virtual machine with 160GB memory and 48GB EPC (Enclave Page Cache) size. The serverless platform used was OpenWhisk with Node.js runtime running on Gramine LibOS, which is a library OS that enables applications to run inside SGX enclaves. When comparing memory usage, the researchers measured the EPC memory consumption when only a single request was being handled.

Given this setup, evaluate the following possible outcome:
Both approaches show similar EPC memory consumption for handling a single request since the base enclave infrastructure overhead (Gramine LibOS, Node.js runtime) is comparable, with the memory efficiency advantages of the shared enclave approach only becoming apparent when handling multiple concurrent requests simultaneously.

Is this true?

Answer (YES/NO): NO